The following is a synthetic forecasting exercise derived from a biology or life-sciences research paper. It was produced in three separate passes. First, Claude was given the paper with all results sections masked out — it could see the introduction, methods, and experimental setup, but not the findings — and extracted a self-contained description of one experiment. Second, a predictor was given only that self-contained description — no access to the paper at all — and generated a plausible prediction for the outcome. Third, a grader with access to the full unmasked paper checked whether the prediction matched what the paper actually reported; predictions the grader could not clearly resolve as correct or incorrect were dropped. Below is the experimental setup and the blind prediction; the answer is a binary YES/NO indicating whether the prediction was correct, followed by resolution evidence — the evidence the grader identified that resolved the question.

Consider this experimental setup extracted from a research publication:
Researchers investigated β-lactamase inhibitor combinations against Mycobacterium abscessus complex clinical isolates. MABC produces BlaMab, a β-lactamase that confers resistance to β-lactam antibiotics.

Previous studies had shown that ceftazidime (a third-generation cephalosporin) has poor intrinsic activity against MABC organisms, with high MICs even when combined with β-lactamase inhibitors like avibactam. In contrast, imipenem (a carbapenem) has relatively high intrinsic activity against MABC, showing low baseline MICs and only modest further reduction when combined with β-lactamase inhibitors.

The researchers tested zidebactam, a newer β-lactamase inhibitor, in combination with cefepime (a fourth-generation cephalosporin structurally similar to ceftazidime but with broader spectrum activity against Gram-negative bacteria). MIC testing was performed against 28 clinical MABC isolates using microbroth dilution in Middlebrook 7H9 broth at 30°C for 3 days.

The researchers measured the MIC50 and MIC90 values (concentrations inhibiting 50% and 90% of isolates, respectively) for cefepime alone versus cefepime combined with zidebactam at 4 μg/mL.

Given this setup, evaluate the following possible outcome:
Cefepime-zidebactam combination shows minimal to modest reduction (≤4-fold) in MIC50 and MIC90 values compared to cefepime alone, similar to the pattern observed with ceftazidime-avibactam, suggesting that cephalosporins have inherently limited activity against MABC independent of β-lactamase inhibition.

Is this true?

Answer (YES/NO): YES